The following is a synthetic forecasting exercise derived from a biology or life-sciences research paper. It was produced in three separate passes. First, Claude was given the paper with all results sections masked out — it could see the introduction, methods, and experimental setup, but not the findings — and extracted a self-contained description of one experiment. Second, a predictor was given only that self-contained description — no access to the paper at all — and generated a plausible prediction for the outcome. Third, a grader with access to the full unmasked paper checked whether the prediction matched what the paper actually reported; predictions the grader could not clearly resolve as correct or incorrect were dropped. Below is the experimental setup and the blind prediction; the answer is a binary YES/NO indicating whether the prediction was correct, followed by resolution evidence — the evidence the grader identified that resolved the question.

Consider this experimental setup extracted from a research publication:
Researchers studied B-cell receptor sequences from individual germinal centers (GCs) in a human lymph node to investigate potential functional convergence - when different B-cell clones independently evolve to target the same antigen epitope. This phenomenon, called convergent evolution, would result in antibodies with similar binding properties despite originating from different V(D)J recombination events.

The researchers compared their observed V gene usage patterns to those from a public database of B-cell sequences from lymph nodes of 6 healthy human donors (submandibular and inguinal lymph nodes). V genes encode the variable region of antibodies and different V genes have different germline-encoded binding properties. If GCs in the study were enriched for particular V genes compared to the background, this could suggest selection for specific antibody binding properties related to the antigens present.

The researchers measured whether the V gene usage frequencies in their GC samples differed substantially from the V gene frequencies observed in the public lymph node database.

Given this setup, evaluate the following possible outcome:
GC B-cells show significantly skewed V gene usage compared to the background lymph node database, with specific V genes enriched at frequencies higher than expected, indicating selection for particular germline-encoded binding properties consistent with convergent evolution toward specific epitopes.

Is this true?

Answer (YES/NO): YES